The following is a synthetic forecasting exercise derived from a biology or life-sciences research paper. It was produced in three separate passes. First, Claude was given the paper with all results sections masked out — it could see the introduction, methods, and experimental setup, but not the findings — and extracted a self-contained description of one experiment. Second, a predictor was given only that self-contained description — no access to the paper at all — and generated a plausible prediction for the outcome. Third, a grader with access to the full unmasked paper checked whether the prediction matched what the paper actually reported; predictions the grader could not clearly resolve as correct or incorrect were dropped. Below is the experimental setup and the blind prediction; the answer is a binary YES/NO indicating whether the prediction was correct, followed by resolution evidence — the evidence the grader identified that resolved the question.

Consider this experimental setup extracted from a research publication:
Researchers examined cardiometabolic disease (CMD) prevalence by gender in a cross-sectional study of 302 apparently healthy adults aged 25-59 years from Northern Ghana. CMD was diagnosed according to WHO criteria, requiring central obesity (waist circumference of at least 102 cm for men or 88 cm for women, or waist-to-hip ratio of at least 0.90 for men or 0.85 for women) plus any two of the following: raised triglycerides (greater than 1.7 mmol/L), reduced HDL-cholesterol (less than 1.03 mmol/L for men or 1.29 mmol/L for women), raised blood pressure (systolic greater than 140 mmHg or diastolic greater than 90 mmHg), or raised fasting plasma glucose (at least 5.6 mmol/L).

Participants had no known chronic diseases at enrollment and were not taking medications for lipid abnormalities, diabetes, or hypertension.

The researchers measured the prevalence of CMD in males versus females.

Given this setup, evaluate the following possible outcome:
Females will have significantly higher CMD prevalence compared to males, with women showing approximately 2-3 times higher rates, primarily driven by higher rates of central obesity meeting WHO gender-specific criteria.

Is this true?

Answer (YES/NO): NO